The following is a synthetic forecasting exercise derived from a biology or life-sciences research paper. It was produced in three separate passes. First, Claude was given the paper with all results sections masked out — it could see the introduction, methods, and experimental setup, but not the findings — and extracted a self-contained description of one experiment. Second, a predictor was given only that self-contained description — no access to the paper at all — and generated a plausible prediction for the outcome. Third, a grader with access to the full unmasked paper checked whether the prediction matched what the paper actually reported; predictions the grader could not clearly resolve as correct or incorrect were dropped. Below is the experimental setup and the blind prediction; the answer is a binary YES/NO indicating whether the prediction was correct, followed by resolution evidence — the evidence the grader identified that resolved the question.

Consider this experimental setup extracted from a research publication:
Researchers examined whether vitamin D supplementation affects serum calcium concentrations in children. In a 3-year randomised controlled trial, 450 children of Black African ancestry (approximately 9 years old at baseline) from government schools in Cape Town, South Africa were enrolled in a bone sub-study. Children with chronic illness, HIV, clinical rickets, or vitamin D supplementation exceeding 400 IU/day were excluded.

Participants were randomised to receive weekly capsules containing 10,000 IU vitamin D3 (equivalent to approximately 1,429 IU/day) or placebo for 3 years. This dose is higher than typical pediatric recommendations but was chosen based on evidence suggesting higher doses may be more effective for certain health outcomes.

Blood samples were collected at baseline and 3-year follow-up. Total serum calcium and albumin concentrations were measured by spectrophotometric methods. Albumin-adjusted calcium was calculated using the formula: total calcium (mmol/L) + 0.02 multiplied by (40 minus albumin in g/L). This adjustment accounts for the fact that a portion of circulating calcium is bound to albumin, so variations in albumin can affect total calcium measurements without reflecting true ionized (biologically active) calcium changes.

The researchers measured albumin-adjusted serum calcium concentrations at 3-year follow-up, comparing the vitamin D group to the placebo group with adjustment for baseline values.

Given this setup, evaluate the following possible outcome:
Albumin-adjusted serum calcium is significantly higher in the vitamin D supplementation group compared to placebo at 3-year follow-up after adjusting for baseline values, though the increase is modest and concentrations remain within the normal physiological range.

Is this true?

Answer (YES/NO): NO